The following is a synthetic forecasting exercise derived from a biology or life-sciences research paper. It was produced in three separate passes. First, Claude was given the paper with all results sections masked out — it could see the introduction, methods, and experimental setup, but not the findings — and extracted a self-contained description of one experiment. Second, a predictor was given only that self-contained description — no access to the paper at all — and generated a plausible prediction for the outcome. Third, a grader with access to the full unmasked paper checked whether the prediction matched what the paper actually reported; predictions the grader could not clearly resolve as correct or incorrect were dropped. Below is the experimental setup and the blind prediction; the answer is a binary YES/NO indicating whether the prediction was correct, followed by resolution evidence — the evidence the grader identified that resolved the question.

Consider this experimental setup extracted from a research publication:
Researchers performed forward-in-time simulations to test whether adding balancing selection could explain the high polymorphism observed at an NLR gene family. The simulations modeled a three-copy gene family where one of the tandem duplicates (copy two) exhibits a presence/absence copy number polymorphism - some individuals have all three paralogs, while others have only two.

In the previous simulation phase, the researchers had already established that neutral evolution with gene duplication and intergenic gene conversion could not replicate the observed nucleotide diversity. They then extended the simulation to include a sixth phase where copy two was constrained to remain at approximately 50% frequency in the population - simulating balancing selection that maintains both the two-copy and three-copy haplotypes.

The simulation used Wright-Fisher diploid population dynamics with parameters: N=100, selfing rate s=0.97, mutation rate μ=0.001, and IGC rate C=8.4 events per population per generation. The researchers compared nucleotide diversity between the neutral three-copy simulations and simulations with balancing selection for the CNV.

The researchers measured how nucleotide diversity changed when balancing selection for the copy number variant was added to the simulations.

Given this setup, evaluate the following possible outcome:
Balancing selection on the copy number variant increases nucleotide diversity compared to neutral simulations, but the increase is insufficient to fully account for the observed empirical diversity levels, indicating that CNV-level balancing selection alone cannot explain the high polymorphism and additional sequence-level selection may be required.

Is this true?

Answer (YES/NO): YES